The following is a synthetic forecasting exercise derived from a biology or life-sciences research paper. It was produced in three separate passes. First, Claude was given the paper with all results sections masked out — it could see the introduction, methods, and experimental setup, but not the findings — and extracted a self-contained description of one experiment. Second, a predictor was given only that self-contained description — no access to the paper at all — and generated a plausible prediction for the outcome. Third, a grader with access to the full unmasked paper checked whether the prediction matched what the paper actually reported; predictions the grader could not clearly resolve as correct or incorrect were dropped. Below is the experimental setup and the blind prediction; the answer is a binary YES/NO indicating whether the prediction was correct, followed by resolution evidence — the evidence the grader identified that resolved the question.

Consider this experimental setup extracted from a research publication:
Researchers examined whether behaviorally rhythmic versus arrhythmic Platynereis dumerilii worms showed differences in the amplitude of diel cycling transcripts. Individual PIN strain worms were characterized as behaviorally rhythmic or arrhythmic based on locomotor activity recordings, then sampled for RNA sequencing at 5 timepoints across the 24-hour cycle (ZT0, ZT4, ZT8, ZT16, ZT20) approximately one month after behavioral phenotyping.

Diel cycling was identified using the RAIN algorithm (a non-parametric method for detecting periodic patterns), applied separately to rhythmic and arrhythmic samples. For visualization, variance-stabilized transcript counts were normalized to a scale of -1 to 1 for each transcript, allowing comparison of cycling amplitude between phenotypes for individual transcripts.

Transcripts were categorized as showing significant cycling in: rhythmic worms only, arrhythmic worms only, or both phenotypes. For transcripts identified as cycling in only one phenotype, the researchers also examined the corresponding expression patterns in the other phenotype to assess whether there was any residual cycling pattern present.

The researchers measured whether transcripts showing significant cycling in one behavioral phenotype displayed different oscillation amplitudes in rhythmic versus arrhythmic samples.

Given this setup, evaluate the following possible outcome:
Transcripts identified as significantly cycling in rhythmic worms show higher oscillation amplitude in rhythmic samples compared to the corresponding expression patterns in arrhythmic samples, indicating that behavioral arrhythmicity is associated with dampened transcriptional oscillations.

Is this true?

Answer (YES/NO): NO